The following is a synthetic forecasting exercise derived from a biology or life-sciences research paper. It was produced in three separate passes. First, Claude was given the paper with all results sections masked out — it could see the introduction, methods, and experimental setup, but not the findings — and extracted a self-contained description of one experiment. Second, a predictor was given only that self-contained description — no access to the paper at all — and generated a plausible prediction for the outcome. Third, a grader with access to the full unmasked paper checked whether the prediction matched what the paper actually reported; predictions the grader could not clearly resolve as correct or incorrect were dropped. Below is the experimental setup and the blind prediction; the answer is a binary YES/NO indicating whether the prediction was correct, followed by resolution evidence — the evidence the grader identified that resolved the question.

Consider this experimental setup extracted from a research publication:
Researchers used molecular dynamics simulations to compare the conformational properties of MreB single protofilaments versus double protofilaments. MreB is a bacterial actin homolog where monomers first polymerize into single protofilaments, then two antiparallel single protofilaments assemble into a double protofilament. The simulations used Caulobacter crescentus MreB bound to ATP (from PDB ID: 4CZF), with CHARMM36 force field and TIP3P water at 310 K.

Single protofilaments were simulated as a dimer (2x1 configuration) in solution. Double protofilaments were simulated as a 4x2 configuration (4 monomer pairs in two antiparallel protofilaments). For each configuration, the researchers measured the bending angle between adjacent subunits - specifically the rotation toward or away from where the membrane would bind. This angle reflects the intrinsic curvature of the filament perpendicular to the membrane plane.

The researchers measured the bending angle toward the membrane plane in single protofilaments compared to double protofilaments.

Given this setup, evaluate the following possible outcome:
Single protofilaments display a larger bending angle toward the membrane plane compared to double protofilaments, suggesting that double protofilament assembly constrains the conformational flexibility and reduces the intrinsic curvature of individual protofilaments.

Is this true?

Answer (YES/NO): YES